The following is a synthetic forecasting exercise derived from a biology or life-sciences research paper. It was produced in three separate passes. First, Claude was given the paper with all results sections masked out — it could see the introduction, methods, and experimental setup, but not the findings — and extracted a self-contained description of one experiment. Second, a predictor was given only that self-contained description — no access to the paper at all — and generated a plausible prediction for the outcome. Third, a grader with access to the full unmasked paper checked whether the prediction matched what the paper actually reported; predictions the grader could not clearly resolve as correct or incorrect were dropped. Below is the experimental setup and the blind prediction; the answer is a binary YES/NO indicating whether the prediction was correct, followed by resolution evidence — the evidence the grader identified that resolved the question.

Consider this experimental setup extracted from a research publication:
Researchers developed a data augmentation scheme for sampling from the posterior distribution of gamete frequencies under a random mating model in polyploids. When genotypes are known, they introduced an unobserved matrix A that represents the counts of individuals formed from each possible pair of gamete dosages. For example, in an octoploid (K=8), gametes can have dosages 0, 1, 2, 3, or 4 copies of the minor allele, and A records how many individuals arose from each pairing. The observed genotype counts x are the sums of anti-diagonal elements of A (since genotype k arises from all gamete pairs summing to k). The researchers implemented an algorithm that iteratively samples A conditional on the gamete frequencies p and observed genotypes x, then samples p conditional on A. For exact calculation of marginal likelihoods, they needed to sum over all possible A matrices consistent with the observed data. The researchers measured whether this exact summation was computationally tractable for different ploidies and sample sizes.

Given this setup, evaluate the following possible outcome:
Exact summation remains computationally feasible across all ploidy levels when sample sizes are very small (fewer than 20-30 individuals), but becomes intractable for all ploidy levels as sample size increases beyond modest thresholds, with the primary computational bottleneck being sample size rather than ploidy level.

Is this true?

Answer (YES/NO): NO